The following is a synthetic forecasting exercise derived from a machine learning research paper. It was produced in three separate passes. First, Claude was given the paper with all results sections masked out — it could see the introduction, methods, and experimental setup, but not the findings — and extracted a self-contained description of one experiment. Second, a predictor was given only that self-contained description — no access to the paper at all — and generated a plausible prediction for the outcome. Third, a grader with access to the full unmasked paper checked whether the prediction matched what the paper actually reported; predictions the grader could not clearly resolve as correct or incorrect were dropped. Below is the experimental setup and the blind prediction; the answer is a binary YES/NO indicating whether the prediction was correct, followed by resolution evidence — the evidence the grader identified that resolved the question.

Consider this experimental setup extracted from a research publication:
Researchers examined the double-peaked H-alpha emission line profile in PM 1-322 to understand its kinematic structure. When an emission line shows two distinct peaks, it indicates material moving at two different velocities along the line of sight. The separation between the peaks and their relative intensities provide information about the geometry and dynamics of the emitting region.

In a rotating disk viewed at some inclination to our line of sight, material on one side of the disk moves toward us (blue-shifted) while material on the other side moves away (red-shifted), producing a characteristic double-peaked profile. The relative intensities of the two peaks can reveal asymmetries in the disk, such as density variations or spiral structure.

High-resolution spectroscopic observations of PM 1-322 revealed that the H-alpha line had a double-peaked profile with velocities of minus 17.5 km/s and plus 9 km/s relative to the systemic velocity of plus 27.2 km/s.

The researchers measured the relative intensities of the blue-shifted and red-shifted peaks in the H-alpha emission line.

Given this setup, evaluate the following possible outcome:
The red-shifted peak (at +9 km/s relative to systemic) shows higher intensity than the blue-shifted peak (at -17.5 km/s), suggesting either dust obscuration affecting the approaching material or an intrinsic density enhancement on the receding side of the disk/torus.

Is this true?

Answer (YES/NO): YES